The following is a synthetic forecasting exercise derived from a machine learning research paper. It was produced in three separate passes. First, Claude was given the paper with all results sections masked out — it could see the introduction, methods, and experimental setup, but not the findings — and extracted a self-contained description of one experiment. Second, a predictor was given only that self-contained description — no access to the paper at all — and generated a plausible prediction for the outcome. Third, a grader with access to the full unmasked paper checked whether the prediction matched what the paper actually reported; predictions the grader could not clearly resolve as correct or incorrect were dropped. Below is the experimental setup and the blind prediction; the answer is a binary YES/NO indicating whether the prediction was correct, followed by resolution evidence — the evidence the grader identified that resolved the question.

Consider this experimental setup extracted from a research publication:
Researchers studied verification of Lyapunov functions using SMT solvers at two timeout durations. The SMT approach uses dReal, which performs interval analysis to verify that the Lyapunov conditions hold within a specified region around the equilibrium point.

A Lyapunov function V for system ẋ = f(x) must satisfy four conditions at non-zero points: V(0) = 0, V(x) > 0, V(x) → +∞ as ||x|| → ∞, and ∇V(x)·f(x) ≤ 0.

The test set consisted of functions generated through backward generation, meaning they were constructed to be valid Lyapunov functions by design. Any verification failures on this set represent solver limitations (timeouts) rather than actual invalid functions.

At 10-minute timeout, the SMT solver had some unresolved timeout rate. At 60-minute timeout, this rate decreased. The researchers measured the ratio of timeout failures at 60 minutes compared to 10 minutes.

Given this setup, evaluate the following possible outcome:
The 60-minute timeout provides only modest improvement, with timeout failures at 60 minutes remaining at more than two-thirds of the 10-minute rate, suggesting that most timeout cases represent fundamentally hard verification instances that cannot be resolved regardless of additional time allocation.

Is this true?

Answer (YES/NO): NO